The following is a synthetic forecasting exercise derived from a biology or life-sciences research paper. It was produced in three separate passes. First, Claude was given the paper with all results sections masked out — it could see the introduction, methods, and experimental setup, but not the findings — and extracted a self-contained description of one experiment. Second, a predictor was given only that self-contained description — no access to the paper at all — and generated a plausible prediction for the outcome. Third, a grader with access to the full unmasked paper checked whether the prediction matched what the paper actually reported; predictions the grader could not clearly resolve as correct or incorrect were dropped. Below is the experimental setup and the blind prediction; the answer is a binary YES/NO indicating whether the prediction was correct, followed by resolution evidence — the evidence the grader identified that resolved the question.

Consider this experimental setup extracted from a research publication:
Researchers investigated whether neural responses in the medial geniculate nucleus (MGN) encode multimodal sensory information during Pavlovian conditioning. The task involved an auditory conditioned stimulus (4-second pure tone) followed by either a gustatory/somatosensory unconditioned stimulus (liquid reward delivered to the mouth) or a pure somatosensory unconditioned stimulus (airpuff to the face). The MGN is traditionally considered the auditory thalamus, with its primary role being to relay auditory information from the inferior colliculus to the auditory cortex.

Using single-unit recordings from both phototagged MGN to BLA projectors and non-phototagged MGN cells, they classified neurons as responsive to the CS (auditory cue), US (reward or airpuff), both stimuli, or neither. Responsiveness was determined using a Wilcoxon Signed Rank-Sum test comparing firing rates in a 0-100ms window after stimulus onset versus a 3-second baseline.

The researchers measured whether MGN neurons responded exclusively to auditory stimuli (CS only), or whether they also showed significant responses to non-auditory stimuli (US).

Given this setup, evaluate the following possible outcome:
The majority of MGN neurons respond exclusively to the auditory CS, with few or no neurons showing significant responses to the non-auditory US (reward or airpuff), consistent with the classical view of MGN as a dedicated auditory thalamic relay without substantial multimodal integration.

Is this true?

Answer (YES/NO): NO